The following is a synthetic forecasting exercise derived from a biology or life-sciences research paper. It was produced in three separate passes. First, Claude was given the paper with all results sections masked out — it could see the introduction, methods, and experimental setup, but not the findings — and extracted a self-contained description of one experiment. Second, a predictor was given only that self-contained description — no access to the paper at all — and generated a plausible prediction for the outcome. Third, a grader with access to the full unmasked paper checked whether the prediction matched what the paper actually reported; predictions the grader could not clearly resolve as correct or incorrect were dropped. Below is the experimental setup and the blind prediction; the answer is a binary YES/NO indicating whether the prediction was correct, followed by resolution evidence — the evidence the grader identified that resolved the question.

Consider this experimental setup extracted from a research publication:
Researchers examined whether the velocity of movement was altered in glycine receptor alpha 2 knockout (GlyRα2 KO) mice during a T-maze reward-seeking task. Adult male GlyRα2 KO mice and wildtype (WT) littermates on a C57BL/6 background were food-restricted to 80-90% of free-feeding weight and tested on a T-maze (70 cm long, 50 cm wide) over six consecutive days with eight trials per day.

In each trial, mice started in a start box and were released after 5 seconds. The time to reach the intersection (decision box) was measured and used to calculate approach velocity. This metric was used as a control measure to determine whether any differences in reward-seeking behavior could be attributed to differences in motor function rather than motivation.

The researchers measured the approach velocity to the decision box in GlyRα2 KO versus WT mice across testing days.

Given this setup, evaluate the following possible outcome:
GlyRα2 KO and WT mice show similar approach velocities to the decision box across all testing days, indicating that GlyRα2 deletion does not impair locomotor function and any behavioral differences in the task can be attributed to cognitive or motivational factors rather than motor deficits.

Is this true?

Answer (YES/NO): YES